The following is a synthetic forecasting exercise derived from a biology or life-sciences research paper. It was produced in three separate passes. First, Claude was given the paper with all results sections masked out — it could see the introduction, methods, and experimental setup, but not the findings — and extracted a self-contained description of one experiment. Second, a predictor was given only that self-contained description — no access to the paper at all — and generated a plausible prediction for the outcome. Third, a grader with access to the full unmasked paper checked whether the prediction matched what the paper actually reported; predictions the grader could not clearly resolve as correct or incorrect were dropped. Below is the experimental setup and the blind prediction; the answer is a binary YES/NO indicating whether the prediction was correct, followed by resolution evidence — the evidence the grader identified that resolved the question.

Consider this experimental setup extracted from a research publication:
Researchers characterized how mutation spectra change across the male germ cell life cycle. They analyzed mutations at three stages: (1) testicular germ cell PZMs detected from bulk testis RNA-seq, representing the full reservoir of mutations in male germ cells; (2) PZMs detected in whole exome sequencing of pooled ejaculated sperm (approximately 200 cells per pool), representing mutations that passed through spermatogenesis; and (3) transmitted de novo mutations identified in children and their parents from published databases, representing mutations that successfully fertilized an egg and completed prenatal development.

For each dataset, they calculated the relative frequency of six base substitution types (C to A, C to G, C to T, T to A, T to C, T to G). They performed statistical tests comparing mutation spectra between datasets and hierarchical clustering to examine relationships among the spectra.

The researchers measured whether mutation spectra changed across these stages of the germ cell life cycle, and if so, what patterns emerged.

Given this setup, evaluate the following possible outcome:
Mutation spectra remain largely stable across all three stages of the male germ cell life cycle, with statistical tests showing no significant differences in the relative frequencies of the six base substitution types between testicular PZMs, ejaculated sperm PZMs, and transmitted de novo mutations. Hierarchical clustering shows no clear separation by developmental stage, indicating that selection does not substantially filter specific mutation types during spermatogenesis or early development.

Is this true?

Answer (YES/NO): NO